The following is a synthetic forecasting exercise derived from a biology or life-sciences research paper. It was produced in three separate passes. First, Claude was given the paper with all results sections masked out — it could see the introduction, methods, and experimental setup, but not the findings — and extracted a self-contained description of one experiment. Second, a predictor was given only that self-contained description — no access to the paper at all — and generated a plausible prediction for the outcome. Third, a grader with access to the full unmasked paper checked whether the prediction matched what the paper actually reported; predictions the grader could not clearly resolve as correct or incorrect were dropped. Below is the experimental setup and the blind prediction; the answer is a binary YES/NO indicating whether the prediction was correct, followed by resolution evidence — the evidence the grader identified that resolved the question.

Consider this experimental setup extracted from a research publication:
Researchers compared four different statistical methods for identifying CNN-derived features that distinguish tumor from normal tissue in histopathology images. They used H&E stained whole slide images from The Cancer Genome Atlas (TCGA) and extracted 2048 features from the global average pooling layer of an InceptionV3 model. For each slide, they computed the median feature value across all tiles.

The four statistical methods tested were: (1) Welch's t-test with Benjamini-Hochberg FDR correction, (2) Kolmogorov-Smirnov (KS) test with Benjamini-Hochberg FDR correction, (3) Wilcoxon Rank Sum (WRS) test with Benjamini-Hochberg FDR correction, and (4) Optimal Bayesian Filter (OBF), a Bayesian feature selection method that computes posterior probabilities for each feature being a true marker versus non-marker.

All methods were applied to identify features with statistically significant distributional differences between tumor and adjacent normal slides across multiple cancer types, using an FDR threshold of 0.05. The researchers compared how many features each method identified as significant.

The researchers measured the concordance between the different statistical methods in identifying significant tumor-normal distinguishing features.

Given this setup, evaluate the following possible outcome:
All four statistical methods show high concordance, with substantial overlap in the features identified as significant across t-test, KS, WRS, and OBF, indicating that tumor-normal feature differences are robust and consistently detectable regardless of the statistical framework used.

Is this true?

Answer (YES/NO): YES